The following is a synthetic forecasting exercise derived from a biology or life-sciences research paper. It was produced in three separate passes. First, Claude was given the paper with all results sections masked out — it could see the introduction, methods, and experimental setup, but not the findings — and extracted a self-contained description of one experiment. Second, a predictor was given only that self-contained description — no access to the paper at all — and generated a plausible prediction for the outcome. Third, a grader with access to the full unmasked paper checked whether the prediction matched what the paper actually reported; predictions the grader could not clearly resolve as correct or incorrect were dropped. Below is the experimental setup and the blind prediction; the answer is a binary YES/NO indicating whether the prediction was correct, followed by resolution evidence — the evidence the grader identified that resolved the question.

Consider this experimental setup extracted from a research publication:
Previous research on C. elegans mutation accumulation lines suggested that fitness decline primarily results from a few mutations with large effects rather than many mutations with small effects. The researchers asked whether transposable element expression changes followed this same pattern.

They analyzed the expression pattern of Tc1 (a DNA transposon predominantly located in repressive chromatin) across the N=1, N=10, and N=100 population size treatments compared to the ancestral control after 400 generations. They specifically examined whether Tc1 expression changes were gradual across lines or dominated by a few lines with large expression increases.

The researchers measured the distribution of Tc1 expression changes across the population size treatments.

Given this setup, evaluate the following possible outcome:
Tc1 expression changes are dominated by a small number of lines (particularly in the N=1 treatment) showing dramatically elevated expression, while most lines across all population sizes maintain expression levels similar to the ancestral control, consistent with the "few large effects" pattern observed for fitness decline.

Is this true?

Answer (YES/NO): YES